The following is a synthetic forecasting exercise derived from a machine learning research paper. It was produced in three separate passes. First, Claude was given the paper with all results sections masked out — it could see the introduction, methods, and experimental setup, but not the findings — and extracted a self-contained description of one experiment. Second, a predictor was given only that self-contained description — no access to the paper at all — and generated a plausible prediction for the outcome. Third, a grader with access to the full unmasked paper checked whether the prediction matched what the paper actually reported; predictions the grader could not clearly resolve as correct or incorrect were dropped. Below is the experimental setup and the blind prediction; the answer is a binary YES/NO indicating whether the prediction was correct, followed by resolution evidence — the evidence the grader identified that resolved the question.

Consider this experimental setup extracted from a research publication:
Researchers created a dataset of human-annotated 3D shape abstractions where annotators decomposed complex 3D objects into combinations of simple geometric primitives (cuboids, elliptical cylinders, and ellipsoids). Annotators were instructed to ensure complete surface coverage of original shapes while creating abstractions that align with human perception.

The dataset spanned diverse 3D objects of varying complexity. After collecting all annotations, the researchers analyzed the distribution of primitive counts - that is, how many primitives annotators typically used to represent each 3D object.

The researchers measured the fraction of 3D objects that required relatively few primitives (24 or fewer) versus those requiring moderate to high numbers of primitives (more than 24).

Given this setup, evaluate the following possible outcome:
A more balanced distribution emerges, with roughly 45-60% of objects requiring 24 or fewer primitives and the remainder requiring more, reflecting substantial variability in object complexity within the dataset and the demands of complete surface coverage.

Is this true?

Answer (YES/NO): NO